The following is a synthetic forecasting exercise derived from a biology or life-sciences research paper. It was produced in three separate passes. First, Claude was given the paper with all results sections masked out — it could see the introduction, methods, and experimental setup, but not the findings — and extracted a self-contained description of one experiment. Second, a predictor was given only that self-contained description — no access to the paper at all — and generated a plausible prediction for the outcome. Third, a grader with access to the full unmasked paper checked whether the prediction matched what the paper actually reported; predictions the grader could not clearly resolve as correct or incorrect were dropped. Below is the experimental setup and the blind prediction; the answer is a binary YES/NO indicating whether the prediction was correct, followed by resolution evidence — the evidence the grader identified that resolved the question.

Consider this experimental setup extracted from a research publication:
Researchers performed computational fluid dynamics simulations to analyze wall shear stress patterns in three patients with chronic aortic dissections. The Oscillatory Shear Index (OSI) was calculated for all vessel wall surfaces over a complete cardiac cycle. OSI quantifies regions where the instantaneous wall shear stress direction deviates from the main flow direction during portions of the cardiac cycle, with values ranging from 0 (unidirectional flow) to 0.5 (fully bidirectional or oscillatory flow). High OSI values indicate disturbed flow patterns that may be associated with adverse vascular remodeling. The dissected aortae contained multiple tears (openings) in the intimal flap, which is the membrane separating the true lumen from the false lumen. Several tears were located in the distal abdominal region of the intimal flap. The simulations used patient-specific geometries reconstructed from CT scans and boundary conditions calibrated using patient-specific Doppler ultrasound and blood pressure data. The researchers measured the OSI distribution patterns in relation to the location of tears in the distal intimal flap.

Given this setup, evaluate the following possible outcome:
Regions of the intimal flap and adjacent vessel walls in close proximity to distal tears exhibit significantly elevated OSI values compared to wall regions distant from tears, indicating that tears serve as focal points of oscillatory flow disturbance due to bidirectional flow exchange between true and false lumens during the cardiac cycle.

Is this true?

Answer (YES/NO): YES